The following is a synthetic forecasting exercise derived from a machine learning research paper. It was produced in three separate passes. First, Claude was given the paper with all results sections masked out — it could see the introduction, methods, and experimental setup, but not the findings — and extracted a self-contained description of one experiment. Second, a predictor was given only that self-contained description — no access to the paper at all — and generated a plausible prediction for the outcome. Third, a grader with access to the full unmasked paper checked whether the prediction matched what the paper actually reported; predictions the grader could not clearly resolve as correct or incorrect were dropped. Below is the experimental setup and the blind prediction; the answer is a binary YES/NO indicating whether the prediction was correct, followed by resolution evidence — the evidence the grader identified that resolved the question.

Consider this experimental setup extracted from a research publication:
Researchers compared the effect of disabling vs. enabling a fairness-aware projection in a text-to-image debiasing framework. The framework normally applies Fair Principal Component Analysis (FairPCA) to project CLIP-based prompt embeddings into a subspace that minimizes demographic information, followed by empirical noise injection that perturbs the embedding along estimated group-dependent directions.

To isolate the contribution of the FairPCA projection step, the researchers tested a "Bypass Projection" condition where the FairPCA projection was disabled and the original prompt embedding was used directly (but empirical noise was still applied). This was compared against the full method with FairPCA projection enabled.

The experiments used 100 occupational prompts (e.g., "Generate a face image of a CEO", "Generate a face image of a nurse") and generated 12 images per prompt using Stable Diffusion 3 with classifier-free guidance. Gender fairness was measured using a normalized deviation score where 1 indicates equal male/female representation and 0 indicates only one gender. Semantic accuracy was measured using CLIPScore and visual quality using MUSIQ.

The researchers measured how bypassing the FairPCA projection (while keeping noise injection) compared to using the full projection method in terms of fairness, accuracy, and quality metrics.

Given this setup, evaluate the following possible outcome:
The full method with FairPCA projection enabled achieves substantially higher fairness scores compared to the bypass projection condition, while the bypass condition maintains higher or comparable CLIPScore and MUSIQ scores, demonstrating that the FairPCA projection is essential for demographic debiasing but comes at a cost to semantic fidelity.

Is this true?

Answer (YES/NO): YES